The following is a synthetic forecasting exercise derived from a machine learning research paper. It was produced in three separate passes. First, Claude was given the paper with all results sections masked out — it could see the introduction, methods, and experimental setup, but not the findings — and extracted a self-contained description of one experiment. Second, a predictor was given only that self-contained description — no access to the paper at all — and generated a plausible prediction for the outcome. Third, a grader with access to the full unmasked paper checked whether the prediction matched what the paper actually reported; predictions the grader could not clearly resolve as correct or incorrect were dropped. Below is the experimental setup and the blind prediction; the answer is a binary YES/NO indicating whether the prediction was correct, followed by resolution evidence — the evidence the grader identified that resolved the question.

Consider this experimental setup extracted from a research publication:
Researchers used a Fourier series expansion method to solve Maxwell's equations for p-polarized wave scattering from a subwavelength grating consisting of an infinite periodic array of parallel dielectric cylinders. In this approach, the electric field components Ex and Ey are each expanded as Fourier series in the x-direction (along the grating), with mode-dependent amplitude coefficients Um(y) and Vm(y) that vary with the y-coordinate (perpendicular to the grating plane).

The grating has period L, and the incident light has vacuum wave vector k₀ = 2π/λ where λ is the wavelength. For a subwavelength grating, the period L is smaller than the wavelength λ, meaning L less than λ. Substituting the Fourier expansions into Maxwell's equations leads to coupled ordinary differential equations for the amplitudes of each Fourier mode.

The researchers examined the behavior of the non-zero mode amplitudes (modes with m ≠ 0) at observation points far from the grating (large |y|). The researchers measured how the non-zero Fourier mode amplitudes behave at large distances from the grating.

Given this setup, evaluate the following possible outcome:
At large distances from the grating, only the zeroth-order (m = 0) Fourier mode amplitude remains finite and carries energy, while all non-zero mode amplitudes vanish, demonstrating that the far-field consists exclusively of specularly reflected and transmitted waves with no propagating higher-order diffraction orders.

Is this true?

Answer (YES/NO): YES